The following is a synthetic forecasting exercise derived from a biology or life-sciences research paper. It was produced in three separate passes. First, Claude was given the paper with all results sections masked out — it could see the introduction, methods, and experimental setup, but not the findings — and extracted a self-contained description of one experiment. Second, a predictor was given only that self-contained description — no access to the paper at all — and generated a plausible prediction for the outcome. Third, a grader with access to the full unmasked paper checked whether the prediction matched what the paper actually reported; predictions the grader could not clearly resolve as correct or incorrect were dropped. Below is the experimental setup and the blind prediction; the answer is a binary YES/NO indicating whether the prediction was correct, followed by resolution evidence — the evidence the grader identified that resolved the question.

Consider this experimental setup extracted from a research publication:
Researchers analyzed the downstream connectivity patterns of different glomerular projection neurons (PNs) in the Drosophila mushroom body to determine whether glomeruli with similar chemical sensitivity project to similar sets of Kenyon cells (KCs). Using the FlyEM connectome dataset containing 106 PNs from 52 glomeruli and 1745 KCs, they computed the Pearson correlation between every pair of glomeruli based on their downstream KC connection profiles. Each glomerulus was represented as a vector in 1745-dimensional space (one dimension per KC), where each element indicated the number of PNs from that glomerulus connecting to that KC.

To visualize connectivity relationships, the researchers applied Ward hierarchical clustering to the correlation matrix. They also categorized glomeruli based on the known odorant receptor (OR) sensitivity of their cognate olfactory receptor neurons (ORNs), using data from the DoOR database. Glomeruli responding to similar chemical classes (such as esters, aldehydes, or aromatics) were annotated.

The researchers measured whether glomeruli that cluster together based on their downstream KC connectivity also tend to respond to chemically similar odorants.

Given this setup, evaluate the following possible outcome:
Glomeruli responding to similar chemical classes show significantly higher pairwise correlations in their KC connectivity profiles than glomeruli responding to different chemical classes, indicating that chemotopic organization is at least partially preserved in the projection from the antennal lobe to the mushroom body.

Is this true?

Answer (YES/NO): YES